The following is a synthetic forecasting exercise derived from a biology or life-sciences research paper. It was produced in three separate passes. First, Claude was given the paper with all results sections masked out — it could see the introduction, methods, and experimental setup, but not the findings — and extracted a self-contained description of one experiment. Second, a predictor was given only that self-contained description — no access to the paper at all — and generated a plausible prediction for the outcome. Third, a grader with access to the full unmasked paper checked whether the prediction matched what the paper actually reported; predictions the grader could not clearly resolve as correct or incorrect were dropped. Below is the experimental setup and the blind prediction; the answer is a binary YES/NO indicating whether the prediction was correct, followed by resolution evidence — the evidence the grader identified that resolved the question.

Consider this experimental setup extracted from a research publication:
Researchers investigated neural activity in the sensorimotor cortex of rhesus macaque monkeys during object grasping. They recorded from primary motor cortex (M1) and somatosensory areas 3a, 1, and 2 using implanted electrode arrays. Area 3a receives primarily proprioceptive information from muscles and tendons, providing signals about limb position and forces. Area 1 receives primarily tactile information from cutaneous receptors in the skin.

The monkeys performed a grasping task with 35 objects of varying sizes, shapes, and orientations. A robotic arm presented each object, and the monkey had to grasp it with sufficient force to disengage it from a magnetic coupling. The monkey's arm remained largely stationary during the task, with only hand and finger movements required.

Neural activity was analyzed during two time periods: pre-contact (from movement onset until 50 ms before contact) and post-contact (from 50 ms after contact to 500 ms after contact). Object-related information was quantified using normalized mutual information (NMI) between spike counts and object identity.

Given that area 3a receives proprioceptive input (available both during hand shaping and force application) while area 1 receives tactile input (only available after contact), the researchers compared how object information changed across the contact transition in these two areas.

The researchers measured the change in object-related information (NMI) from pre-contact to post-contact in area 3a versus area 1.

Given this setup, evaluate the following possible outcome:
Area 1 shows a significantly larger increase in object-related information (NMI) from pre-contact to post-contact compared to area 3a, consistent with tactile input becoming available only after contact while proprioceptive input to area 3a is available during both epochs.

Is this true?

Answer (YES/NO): YES